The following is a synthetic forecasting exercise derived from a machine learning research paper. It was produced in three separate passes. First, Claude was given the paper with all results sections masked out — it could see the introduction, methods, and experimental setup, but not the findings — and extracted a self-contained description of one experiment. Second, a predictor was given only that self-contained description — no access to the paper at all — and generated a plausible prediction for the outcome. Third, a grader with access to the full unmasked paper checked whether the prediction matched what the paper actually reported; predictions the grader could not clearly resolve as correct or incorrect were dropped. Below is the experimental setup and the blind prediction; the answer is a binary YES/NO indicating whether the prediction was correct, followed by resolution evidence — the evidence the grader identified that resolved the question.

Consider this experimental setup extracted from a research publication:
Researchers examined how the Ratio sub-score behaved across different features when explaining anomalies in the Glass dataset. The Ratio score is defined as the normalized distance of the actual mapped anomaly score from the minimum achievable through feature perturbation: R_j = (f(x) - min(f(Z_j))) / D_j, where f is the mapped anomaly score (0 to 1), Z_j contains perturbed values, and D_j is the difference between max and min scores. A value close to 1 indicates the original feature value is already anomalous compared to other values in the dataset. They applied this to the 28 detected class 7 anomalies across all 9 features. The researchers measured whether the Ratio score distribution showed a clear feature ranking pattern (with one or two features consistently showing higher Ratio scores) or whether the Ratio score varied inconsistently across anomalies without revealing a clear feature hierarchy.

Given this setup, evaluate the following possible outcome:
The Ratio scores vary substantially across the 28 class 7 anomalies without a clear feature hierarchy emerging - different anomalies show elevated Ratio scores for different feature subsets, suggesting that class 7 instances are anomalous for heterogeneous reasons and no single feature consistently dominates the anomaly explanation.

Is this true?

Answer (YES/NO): YES